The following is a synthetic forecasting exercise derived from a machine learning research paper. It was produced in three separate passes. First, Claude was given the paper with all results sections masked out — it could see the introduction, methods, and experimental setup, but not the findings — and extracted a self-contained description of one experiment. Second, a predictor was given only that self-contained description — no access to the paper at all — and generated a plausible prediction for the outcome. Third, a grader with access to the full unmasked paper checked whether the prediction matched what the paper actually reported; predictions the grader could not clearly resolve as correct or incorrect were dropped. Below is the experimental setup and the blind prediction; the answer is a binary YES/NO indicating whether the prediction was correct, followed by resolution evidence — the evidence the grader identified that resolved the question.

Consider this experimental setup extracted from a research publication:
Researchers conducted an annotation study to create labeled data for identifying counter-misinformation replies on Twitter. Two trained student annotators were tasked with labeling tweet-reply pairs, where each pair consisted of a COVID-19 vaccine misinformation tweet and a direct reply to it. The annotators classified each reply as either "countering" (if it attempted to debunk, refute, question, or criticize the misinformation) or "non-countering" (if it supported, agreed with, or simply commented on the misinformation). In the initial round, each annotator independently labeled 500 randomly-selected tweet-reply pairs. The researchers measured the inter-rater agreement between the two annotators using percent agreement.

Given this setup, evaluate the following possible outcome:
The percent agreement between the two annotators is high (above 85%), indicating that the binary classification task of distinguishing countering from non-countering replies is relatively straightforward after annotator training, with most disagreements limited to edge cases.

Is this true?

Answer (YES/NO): NO